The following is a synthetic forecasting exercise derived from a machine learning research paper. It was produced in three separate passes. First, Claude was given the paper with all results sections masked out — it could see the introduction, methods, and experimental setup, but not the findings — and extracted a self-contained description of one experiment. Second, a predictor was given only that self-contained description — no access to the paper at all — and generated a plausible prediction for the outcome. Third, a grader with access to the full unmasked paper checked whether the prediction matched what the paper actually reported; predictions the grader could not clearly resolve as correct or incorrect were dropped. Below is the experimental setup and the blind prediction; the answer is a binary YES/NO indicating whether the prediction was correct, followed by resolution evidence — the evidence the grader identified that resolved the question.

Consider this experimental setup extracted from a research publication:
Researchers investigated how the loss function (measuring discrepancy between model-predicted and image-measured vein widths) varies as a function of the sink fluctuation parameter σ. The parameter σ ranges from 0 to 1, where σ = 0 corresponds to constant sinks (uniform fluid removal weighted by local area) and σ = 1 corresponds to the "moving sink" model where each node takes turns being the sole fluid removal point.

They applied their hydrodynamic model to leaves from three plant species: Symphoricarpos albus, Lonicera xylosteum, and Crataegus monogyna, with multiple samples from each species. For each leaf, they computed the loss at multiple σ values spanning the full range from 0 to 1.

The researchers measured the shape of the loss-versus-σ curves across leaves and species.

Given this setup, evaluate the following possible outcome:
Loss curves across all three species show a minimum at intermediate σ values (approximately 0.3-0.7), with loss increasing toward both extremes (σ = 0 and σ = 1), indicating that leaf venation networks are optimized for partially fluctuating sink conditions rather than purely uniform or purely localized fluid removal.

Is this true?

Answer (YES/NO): NO